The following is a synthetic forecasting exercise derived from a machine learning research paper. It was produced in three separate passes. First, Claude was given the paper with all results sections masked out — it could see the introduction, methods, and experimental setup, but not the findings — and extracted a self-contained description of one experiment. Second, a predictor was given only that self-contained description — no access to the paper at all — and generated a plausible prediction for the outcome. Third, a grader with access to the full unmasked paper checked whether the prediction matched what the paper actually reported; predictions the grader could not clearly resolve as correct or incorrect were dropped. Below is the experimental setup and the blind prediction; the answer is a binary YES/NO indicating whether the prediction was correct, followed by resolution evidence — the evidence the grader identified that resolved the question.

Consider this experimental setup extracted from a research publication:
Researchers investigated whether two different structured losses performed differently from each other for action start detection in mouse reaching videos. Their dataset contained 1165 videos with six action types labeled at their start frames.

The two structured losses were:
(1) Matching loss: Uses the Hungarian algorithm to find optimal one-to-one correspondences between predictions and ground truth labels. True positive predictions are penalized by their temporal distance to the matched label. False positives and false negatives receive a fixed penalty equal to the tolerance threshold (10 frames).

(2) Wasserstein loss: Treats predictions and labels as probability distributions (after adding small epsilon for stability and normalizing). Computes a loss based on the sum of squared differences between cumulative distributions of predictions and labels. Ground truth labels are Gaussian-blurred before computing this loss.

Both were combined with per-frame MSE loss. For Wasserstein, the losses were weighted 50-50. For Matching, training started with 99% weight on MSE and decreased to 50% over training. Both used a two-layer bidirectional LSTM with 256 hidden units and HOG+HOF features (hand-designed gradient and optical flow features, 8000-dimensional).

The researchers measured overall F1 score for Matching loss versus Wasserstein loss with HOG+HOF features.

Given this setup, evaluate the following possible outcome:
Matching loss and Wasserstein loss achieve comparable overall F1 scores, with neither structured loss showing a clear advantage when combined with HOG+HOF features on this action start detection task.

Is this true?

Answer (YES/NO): NO